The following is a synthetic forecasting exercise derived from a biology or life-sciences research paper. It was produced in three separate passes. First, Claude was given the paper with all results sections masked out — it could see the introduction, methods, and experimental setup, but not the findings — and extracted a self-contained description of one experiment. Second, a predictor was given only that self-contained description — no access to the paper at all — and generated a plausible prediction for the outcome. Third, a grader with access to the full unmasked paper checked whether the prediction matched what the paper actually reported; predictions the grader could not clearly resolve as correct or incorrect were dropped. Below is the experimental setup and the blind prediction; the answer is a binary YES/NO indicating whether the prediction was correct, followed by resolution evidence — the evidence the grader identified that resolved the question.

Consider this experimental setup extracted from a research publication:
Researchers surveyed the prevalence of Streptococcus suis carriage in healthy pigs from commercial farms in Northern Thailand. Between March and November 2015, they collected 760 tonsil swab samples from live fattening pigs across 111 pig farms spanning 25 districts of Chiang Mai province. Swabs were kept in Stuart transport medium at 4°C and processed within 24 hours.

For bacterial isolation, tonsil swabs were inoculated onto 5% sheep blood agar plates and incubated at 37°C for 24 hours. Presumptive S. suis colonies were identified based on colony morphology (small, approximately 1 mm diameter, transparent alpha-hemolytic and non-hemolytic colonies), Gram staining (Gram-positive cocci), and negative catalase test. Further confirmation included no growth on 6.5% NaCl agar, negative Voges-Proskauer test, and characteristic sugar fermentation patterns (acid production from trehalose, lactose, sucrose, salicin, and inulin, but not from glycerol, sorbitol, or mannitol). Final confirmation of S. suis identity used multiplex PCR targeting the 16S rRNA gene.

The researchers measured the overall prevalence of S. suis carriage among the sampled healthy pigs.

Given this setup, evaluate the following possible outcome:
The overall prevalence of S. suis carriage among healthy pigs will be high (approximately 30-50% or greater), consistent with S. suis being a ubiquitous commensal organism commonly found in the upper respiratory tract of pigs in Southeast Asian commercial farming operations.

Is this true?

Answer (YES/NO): NO